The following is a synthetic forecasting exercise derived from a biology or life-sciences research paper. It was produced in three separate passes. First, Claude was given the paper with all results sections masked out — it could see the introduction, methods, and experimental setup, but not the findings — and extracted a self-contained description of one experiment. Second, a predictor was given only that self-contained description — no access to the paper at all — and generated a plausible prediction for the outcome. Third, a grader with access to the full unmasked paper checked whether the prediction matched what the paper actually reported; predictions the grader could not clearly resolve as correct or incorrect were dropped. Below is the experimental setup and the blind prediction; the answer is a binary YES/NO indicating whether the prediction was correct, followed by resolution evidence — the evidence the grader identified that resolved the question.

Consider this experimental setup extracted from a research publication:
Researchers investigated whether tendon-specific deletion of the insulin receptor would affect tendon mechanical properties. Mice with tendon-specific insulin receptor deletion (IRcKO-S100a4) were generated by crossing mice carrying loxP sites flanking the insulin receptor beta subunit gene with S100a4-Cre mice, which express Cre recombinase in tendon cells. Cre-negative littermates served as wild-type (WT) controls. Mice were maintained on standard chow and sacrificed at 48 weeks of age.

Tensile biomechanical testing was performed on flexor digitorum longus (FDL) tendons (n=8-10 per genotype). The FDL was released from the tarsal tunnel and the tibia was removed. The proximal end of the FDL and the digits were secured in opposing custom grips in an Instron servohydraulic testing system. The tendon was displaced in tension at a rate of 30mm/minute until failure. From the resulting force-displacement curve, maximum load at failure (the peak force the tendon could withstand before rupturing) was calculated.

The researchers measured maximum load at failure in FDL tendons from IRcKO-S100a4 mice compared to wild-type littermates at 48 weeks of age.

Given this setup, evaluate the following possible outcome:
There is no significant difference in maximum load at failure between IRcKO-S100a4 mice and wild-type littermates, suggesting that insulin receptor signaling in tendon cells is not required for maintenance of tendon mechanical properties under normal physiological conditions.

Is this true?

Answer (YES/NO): YES